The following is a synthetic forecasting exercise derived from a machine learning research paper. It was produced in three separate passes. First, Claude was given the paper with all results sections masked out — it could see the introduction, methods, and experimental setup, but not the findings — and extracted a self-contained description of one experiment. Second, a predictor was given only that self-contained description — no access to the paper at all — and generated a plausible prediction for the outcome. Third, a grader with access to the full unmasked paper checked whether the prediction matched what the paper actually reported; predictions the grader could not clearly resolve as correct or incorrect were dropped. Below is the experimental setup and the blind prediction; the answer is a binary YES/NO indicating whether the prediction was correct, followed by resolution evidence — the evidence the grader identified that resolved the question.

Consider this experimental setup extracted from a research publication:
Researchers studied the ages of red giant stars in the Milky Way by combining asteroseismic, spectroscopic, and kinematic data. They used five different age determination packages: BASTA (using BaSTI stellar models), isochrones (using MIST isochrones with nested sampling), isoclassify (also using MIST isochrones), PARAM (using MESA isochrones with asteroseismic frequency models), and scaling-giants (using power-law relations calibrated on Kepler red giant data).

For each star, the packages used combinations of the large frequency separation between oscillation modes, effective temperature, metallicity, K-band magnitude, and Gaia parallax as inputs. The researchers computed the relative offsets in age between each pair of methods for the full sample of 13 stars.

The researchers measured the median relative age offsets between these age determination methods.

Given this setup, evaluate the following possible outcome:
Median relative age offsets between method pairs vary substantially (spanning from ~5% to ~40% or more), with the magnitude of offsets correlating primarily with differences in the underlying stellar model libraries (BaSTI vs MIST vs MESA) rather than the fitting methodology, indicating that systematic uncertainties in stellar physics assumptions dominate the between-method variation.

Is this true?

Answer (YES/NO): NO